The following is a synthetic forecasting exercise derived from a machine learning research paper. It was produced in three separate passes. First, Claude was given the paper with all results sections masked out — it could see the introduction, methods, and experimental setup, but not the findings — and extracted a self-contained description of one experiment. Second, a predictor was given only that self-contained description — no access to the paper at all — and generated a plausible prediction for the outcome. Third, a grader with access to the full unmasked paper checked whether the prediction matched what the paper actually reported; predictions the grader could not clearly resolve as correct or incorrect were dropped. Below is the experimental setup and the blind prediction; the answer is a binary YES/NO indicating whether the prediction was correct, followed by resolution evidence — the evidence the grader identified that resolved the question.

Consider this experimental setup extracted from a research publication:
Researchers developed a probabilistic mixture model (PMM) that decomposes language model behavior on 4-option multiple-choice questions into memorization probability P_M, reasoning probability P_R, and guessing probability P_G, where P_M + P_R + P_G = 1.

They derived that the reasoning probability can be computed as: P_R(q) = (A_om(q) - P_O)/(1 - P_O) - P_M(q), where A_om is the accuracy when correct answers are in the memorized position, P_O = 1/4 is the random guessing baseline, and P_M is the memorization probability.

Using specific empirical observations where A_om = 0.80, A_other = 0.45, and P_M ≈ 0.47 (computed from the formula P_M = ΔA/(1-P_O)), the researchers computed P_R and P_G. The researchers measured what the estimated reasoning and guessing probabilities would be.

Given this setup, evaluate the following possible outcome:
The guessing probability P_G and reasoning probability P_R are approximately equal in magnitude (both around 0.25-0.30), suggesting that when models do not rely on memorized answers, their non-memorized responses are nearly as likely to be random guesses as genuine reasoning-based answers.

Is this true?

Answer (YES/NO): YES